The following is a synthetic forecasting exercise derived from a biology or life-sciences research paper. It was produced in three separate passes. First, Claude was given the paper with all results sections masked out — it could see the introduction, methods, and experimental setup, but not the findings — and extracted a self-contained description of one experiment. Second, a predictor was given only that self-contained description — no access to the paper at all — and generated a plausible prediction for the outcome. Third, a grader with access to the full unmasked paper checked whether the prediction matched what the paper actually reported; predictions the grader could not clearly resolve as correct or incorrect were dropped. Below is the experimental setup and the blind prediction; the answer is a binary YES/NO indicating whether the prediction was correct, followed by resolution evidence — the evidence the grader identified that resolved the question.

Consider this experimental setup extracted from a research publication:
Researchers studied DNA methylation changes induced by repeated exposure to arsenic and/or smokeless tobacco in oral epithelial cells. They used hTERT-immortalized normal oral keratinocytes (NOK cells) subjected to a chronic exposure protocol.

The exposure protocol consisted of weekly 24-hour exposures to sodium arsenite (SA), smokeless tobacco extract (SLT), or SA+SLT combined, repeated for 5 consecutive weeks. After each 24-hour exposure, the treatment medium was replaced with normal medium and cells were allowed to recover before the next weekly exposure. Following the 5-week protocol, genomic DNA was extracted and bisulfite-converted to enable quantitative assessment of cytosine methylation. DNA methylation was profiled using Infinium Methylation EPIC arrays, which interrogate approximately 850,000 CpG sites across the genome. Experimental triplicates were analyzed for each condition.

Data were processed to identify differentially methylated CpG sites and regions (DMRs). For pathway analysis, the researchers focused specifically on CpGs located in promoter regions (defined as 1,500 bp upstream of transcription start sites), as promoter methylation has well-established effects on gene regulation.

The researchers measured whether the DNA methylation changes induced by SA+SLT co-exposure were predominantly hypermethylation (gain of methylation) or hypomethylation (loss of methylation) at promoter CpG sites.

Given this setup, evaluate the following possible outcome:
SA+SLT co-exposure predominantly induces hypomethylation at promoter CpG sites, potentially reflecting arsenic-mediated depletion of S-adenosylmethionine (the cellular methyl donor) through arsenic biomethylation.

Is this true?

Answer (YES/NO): YES